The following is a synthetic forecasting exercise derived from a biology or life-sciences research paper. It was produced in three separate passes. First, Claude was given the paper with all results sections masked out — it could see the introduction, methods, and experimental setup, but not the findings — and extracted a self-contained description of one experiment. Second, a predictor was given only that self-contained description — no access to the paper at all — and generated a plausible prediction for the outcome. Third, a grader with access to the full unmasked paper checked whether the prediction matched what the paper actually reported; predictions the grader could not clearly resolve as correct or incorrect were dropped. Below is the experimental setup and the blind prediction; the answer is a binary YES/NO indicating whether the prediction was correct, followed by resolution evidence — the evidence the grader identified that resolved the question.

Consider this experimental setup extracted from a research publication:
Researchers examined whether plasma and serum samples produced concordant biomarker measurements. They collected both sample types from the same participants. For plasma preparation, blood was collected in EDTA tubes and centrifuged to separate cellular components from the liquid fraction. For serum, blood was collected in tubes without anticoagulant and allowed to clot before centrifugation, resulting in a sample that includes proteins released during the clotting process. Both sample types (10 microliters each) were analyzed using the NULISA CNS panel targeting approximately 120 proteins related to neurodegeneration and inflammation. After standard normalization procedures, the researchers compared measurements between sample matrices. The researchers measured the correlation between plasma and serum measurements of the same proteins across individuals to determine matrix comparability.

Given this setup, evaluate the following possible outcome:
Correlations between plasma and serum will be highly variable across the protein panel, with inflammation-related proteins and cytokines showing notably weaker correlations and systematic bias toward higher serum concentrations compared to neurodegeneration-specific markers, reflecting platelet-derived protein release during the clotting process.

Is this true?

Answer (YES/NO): NO